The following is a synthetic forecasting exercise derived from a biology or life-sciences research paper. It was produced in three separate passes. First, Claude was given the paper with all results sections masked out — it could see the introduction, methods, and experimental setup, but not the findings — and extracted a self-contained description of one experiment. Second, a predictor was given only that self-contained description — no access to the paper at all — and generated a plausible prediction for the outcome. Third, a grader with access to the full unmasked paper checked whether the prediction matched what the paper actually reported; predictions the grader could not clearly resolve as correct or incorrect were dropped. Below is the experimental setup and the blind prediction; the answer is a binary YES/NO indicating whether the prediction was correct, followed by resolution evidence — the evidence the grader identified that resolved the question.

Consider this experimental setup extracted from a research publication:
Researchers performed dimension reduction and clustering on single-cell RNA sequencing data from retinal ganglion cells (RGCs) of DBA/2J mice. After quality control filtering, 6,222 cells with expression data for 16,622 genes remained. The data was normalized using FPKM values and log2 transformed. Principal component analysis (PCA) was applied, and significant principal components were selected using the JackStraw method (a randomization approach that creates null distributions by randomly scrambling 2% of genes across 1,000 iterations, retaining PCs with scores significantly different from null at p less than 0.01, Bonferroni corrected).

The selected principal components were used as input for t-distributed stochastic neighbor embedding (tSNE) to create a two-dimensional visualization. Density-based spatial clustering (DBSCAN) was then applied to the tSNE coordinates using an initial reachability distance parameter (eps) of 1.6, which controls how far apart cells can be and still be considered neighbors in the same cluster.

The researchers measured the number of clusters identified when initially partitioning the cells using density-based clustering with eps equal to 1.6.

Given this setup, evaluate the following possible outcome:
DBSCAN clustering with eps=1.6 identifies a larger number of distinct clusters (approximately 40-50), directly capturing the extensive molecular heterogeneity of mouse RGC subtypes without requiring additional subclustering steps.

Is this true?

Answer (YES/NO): NO